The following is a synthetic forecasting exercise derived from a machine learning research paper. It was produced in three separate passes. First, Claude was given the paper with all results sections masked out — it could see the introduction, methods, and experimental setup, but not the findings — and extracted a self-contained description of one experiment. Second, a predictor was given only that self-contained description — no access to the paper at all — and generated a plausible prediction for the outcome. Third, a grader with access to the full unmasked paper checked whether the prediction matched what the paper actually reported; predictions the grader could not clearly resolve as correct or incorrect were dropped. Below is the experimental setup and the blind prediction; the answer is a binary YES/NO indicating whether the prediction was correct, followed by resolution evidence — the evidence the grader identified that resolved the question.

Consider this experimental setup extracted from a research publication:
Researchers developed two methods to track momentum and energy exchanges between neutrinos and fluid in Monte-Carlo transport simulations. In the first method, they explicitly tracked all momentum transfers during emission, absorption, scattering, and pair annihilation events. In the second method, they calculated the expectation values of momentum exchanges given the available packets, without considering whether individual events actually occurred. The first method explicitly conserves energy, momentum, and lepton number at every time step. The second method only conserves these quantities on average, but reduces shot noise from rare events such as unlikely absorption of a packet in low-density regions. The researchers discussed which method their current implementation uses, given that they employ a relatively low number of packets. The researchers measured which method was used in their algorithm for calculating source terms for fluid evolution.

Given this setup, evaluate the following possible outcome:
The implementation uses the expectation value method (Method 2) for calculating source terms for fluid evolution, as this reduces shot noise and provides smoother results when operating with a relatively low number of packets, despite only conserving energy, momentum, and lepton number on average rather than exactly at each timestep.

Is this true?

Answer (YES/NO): YES